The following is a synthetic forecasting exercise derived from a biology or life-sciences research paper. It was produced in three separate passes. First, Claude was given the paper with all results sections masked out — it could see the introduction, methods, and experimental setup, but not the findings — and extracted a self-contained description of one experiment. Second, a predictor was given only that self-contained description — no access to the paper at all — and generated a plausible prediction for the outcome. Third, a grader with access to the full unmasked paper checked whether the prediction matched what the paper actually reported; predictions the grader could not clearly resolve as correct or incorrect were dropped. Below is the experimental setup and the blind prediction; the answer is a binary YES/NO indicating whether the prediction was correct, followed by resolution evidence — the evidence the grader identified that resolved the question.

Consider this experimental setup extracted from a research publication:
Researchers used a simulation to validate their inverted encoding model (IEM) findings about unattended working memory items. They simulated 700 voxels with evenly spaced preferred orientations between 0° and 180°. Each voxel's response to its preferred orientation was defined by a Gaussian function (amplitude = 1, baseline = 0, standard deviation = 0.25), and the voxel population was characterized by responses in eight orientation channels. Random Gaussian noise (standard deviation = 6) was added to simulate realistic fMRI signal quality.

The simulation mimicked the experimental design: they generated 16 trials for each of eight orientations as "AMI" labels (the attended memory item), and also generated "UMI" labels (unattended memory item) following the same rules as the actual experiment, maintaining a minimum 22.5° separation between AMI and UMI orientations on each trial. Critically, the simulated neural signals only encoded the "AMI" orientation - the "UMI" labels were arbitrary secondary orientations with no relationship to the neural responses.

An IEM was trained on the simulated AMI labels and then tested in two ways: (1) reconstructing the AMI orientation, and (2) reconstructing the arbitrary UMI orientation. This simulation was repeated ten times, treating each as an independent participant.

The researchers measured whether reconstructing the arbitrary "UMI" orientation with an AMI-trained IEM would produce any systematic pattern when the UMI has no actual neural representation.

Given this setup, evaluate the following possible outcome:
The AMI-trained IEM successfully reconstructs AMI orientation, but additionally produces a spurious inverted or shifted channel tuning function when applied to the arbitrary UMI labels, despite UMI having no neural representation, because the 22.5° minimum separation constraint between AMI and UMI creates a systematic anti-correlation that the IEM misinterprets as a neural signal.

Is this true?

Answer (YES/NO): NO